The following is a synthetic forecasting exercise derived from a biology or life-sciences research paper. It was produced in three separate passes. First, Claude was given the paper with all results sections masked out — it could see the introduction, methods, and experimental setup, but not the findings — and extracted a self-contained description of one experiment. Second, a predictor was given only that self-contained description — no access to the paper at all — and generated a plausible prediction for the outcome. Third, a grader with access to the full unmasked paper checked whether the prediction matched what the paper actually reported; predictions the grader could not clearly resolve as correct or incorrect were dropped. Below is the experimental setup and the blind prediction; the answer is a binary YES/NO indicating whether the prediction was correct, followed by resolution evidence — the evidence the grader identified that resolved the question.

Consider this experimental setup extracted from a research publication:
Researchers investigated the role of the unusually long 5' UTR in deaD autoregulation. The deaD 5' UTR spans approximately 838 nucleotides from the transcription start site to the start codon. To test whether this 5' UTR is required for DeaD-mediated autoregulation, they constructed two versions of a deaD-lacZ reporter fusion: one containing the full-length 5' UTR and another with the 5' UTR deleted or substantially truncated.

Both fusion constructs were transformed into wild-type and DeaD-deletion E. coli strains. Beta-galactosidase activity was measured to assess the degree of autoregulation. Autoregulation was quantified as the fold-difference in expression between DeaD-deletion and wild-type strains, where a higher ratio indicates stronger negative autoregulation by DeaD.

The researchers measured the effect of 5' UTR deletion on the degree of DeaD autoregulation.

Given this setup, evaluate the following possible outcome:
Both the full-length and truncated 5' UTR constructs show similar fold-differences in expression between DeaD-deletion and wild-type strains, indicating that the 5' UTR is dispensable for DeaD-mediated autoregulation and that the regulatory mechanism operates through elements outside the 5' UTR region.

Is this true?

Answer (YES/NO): NO